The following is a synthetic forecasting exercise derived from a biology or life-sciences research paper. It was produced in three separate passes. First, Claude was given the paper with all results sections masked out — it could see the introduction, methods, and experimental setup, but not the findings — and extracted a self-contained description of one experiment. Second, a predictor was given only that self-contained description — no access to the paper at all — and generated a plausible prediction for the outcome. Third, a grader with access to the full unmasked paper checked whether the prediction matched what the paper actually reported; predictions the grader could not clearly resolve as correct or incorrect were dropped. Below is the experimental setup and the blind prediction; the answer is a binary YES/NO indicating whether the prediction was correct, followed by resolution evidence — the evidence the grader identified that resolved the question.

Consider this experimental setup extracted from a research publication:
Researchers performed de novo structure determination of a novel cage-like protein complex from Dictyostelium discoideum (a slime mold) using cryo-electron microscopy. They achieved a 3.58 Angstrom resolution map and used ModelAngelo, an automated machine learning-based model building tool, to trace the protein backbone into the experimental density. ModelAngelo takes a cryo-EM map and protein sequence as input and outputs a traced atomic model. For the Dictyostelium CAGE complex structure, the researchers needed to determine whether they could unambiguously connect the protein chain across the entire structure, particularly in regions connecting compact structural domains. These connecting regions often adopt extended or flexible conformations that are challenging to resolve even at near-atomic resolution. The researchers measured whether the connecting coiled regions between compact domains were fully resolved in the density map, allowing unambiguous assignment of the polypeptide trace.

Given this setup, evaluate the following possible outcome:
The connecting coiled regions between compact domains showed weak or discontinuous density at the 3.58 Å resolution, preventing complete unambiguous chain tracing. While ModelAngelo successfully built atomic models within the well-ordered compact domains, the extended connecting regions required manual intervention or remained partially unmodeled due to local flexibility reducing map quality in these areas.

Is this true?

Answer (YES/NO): YES